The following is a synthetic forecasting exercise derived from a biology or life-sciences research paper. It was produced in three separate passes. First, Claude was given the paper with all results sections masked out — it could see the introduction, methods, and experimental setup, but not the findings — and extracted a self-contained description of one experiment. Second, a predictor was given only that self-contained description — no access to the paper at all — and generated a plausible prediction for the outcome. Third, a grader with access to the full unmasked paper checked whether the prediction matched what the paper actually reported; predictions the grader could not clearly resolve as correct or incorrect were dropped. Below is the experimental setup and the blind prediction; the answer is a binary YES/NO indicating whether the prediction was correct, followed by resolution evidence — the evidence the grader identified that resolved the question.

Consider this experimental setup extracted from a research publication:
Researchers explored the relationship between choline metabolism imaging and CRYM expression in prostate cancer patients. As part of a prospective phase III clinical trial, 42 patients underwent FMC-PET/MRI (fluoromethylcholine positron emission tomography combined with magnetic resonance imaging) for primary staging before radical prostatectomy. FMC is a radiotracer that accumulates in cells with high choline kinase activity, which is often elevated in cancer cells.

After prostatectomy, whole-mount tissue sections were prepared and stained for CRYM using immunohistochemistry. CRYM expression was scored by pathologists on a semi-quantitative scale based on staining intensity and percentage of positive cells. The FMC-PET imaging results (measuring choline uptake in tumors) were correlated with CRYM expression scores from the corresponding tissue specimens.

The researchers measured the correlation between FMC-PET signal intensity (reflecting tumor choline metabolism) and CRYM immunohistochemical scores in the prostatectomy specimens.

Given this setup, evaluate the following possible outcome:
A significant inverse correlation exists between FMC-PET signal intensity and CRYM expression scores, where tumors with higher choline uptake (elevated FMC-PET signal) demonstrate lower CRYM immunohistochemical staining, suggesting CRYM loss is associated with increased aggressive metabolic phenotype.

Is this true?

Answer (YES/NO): YES